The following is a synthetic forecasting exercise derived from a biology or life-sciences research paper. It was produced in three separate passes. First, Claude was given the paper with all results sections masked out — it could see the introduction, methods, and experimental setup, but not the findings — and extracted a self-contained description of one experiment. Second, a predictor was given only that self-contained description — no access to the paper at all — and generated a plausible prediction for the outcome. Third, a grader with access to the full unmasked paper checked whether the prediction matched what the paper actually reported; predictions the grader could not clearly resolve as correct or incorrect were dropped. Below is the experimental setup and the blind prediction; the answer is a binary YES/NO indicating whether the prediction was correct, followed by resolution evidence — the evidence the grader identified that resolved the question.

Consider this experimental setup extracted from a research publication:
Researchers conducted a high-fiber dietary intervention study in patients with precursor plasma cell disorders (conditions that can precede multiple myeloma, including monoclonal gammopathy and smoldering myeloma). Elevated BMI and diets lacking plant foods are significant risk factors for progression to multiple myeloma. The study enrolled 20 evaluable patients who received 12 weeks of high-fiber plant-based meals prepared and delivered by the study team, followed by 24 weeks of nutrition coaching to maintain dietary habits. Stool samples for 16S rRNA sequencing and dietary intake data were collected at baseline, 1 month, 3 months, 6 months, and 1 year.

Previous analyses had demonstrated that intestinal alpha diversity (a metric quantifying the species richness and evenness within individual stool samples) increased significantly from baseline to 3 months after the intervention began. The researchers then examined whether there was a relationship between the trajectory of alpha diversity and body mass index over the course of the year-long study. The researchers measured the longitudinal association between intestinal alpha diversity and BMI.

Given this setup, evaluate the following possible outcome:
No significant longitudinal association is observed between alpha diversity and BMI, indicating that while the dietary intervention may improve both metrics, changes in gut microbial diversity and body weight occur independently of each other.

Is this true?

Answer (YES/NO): NO